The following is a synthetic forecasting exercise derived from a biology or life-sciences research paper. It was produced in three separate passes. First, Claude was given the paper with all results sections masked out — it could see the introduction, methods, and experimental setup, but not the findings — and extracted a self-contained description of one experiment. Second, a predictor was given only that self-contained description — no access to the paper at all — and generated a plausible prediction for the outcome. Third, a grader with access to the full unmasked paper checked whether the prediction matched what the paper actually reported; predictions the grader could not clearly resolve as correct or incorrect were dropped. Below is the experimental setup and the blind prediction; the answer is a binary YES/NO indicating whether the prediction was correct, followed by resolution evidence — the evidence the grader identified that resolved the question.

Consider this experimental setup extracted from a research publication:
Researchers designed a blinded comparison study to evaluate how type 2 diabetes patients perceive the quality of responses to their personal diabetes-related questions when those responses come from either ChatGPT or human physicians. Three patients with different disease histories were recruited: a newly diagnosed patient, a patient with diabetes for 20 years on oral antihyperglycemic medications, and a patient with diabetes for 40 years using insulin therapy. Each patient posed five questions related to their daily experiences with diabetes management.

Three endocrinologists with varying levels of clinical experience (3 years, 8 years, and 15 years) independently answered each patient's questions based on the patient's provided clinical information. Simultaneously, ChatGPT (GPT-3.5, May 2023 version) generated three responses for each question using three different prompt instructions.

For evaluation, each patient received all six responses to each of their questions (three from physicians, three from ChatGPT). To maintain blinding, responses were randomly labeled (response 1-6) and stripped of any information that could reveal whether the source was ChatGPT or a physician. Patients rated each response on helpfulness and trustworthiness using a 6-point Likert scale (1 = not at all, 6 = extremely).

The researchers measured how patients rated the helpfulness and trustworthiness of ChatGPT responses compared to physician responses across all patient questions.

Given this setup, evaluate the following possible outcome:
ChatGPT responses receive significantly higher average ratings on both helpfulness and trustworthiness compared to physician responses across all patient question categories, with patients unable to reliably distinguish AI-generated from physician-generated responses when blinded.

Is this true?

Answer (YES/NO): NO